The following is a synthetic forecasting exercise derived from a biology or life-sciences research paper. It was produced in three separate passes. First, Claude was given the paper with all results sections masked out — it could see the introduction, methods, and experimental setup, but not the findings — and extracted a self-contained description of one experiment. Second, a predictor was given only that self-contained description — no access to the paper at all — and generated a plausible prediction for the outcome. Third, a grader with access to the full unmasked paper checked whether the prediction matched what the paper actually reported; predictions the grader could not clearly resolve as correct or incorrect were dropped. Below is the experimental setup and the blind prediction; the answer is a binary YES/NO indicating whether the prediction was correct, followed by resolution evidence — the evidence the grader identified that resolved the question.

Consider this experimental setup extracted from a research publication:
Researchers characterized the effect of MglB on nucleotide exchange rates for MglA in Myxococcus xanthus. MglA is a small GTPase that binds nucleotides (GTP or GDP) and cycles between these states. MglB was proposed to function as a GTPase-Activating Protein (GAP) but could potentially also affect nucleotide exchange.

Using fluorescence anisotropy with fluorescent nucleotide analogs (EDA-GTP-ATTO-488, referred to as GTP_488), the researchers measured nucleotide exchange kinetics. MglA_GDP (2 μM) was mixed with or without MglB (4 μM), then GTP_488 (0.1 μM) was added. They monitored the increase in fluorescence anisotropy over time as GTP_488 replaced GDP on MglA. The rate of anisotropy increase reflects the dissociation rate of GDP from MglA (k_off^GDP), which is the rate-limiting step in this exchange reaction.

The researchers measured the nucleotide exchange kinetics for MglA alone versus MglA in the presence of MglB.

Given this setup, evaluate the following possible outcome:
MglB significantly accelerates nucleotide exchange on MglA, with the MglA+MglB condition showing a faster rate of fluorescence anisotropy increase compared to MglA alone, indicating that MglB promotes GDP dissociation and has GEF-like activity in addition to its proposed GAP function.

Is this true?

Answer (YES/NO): NO